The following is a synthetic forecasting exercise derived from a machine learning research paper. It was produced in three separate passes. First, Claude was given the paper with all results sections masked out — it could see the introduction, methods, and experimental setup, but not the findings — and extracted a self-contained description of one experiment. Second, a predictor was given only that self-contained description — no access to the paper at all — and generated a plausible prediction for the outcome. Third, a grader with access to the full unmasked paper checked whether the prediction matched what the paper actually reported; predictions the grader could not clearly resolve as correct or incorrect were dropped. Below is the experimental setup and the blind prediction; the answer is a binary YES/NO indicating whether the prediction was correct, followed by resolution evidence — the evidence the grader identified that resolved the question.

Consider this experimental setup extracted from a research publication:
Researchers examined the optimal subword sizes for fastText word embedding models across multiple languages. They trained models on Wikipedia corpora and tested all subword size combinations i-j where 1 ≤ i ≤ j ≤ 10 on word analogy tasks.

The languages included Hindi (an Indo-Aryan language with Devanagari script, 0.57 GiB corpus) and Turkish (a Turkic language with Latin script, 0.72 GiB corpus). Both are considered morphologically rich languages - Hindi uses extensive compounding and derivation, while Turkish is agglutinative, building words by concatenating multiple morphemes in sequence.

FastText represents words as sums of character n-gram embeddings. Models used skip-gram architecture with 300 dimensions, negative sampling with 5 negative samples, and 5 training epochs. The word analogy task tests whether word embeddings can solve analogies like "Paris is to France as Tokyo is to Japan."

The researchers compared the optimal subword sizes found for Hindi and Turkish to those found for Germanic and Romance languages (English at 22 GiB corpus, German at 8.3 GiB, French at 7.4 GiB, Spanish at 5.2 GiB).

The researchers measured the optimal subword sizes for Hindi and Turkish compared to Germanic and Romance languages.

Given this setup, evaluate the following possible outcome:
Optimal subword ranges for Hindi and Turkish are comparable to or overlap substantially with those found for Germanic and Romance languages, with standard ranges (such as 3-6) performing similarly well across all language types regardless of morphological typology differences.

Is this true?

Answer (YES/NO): NO